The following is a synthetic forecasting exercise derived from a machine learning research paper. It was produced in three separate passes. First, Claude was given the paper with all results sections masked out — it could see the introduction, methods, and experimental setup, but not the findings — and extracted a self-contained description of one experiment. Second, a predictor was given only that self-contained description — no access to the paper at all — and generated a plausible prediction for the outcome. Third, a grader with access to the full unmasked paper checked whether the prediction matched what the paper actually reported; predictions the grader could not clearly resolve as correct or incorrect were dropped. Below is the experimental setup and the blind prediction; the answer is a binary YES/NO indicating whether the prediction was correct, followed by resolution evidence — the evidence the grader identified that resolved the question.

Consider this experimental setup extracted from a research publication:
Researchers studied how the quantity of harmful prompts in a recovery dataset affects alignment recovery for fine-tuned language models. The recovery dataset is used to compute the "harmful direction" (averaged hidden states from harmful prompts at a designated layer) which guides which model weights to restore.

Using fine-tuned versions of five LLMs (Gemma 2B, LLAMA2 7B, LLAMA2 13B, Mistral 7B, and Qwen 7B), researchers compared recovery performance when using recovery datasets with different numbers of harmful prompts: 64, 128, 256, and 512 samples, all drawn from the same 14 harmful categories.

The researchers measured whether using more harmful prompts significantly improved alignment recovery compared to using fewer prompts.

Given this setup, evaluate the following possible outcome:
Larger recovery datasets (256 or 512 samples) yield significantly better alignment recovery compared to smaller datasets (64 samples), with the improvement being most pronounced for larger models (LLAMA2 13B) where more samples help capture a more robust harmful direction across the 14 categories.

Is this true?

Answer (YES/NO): NO